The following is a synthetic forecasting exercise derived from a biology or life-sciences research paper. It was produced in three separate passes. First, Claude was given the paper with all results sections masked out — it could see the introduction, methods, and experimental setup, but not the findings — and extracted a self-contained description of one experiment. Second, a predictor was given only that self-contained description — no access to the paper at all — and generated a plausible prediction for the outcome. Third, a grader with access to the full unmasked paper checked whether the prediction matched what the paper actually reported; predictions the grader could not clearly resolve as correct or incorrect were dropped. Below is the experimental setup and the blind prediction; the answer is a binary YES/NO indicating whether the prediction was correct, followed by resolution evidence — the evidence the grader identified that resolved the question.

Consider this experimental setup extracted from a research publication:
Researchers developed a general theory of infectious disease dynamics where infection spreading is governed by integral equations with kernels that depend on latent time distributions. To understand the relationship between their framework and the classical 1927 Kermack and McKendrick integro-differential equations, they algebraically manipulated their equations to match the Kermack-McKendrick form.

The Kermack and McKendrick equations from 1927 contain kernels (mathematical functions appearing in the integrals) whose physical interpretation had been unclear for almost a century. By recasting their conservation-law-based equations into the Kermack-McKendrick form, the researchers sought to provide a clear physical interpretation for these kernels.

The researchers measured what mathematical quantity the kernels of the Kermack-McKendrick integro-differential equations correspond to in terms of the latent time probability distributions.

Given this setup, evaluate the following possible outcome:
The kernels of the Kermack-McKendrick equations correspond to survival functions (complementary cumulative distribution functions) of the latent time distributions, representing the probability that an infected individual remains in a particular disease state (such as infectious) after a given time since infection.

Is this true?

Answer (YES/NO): YES